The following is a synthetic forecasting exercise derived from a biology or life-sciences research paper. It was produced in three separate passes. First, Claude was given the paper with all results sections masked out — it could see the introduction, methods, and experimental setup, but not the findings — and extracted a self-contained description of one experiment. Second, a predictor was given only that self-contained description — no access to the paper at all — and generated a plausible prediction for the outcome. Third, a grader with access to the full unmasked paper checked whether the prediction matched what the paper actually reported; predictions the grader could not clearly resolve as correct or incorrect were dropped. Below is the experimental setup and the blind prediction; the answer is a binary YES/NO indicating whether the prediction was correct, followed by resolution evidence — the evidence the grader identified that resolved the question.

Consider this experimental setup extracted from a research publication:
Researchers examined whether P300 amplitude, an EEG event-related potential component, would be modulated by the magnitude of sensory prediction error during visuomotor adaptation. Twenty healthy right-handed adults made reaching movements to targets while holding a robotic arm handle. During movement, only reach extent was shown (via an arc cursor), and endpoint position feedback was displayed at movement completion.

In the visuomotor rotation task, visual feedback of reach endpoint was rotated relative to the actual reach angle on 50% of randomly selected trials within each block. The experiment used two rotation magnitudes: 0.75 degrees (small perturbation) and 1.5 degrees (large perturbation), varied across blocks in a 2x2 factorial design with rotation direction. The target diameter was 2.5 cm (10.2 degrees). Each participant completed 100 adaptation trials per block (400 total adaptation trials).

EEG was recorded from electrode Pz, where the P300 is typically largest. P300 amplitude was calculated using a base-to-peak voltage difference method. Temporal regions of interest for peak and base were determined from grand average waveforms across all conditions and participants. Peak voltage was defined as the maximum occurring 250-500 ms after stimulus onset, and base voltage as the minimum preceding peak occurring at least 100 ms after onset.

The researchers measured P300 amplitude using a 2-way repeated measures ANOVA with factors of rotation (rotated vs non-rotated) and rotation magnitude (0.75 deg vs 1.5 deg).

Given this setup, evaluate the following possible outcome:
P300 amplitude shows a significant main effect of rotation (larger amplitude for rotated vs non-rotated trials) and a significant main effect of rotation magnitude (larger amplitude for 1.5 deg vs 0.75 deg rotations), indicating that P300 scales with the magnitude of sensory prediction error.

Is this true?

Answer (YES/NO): NO